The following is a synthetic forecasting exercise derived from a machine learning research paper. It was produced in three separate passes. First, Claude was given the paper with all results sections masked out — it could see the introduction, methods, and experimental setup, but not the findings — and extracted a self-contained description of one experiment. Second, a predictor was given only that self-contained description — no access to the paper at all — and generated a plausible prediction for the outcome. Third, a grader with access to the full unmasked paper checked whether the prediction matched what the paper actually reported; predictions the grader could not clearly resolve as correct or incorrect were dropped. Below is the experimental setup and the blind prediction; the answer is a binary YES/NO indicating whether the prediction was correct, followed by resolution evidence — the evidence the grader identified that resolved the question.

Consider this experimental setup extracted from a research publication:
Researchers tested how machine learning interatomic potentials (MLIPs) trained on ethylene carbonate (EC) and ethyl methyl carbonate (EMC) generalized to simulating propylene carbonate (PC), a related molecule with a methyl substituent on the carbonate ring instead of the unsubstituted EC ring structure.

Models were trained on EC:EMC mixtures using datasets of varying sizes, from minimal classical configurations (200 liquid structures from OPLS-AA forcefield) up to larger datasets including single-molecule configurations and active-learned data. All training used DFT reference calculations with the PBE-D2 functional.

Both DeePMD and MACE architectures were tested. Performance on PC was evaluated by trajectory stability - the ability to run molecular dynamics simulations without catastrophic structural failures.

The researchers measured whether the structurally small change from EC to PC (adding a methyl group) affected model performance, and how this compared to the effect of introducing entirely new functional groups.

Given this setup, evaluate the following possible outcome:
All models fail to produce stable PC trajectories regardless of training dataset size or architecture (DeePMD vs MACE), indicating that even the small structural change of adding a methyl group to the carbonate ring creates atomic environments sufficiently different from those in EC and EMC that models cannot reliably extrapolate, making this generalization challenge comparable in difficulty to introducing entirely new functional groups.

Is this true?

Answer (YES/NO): NO